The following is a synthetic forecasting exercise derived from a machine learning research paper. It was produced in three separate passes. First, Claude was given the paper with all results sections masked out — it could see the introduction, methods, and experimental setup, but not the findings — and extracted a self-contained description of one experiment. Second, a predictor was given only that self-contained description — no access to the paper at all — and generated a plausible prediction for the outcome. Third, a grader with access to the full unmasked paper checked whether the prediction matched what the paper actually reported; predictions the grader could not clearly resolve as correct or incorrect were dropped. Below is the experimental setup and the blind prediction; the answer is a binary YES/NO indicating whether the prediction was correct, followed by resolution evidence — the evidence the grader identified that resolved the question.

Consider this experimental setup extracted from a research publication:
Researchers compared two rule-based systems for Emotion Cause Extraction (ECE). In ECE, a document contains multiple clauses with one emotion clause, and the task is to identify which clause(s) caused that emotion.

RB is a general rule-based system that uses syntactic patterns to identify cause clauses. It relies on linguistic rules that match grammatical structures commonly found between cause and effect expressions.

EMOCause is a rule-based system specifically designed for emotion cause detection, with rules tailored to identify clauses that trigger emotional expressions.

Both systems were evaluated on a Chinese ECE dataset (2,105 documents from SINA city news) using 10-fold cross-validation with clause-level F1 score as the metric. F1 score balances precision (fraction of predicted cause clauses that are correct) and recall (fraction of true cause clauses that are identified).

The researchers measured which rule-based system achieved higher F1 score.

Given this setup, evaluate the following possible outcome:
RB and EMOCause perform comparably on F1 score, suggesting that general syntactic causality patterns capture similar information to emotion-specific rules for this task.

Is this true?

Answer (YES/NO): NO